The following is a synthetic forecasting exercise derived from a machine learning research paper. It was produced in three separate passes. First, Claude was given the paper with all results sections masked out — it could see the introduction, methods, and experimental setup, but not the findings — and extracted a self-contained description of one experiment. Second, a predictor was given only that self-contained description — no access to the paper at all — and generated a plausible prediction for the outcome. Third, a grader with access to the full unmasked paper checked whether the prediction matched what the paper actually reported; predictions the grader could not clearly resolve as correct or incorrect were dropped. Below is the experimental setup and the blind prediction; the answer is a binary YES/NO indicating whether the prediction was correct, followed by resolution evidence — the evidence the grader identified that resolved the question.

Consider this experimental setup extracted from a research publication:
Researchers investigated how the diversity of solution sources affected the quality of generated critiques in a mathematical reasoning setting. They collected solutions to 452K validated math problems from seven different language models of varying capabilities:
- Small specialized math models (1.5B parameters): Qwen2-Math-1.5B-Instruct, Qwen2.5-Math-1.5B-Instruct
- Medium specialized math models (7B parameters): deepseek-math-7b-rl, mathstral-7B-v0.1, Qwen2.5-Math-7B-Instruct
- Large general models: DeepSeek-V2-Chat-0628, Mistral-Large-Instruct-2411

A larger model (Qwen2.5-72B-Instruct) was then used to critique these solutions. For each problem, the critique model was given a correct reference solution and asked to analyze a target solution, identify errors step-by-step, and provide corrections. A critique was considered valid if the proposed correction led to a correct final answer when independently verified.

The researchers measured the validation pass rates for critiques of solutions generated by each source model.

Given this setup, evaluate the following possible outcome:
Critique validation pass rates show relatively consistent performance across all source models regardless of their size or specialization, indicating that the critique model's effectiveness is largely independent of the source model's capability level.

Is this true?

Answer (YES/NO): YES